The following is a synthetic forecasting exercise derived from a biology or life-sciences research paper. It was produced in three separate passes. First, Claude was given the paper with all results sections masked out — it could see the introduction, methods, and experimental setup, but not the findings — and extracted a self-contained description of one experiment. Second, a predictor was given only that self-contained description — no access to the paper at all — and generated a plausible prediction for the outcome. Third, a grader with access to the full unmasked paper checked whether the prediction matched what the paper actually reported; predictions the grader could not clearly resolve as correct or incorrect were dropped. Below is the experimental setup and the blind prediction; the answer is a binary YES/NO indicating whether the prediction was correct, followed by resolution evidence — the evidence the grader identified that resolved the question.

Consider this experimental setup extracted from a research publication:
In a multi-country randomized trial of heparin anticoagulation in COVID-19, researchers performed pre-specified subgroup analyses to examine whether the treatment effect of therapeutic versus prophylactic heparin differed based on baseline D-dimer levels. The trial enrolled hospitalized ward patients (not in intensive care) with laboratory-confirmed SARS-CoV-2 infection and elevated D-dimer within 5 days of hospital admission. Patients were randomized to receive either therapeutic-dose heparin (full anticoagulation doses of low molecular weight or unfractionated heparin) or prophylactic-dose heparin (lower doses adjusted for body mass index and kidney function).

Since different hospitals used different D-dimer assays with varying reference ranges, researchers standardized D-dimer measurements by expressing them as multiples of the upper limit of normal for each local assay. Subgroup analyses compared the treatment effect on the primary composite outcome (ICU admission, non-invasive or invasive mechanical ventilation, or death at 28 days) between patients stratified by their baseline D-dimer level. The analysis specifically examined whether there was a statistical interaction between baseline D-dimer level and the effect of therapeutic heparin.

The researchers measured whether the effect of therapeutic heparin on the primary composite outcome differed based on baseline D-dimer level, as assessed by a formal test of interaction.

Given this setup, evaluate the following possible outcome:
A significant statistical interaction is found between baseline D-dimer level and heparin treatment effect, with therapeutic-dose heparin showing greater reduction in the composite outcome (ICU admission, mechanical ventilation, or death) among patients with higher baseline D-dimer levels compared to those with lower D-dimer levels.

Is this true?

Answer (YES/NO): NO